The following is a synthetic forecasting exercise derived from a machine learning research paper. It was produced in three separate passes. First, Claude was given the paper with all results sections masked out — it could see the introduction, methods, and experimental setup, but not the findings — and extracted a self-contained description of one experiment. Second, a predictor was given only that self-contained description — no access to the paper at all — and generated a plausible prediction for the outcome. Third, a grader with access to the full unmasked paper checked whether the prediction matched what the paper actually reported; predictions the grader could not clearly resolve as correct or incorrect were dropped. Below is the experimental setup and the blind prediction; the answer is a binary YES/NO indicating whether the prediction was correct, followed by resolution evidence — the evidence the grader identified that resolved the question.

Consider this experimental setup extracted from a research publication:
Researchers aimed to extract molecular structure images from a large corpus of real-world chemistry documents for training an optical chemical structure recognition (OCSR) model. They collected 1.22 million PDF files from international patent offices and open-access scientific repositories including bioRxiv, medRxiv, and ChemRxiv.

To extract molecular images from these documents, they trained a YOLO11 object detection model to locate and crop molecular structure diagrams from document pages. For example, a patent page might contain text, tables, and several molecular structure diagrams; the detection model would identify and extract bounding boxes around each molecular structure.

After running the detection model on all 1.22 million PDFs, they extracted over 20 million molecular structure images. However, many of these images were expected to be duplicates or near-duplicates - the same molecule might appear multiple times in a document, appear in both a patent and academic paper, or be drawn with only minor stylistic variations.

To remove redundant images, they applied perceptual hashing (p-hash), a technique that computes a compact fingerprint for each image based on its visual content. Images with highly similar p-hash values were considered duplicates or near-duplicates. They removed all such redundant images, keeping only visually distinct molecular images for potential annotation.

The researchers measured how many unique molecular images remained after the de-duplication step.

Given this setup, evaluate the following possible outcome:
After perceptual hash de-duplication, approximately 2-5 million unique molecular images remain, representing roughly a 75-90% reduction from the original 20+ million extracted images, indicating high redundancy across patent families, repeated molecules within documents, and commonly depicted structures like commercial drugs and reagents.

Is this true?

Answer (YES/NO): YES